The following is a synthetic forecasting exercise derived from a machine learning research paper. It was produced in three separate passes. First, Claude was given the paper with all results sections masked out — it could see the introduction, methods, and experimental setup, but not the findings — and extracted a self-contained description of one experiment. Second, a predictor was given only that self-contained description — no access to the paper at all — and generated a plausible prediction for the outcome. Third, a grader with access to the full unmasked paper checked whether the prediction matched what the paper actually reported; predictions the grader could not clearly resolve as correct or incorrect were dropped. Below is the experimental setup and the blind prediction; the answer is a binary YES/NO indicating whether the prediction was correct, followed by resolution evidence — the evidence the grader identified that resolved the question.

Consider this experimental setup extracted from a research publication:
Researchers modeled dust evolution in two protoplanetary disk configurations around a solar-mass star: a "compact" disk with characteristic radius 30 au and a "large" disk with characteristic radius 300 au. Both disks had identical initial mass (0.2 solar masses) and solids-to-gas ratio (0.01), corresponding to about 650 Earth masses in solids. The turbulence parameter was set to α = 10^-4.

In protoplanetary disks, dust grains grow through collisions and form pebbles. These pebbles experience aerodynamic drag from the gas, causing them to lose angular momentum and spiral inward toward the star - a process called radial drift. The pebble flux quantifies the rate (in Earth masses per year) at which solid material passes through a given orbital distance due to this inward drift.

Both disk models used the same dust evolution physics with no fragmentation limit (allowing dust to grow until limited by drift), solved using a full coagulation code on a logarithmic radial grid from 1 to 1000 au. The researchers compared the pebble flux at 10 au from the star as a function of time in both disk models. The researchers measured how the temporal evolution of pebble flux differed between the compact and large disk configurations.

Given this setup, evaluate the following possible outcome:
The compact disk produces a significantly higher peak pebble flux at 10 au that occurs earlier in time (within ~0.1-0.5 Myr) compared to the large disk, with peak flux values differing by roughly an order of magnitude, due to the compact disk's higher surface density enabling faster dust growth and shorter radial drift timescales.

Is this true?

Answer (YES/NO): YES